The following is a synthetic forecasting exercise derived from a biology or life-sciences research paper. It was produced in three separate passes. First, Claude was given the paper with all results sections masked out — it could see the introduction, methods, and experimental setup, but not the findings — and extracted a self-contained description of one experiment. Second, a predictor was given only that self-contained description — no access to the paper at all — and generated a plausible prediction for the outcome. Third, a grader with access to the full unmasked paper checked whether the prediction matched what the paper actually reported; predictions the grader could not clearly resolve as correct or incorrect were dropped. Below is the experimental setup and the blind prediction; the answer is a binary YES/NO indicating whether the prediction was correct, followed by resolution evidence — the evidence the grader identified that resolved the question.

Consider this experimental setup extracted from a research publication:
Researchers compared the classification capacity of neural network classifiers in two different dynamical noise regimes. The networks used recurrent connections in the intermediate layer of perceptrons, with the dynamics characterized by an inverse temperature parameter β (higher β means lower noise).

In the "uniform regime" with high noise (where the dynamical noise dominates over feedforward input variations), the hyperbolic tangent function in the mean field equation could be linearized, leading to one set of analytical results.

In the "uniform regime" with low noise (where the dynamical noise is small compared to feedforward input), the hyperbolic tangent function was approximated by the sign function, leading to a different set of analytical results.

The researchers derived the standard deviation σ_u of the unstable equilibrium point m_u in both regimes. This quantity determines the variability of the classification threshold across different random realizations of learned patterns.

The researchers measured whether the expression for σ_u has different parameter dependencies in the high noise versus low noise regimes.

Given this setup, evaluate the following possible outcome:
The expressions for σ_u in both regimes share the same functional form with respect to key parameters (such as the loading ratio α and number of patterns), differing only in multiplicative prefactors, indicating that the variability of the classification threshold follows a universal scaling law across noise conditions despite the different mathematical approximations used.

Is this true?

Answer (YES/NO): NO